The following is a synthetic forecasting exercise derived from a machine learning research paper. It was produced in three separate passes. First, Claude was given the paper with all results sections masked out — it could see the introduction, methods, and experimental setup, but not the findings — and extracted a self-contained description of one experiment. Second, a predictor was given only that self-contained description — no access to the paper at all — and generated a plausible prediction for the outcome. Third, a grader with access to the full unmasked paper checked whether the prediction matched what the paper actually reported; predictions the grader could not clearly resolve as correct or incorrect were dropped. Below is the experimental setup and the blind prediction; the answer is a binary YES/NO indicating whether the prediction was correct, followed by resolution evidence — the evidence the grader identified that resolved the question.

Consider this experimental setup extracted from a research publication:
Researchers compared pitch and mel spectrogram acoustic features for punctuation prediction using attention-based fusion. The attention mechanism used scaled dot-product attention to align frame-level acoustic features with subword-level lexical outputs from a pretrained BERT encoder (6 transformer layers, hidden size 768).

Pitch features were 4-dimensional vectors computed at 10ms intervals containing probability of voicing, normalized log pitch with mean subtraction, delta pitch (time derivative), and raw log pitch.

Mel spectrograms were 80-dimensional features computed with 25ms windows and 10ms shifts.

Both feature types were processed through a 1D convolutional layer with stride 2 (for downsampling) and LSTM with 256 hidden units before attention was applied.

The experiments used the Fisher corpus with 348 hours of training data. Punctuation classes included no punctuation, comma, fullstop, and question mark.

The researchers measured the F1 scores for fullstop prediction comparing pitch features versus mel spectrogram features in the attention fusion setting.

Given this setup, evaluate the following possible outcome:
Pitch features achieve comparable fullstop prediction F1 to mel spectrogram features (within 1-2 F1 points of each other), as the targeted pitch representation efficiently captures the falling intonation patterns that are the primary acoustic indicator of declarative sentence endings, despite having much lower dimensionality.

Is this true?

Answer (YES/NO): YES